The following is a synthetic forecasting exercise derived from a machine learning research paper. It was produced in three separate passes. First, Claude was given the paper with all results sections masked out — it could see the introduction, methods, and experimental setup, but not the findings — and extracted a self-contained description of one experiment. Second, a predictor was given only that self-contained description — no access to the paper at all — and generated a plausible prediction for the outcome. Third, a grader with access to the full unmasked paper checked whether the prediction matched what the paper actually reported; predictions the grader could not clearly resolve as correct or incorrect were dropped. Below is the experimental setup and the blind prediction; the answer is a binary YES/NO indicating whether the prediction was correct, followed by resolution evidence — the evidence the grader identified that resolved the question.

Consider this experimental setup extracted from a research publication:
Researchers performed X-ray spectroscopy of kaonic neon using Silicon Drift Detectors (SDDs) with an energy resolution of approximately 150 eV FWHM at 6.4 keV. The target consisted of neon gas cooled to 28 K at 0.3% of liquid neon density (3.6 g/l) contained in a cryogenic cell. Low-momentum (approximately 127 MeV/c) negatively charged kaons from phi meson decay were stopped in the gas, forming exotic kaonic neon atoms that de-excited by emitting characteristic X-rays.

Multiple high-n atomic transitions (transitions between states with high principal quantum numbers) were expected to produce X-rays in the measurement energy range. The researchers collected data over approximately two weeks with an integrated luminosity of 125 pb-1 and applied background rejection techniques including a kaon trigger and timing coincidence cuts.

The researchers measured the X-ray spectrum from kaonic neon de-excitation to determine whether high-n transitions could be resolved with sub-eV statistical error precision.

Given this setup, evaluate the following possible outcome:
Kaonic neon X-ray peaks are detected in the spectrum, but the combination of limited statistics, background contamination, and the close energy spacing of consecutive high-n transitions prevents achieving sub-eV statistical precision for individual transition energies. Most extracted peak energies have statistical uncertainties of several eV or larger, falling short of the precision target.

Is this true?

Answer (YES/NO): NO